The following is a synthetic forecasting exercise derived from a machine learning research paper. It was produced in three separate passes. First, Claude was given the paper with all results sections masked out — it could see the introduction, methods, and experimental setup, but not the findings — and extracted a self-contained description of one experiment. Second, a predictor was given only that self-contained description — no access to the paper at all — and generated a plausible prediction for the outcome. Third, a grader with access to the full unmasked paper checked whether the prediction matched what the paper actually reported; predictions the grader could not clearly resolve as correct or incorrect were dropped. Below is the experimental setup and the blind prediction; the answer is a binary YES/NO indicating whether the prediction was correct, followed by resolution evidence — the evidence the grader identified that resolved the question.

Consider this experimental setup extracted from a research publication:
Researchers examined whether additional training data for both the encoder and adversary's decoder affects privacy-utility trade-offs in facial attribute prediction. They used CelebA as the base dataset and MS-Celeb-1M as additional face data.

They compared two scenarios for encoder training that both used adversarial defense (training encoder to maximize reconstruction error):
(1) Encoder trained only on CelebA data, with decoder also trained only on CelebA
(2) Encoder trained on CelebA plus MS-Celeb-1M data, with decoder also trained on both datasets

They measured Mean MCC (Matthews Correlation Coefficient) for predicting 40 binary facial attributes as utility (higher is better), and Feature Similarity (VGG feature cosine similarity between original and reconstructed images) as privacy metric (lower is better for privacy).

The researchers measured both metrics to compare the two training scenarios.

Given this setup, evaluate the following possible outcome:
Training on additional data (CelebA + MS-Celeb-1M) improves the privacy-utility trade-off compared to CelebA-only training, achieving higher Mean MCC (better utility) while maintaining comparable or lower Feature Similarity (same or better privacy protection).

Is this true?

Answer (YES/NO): NO